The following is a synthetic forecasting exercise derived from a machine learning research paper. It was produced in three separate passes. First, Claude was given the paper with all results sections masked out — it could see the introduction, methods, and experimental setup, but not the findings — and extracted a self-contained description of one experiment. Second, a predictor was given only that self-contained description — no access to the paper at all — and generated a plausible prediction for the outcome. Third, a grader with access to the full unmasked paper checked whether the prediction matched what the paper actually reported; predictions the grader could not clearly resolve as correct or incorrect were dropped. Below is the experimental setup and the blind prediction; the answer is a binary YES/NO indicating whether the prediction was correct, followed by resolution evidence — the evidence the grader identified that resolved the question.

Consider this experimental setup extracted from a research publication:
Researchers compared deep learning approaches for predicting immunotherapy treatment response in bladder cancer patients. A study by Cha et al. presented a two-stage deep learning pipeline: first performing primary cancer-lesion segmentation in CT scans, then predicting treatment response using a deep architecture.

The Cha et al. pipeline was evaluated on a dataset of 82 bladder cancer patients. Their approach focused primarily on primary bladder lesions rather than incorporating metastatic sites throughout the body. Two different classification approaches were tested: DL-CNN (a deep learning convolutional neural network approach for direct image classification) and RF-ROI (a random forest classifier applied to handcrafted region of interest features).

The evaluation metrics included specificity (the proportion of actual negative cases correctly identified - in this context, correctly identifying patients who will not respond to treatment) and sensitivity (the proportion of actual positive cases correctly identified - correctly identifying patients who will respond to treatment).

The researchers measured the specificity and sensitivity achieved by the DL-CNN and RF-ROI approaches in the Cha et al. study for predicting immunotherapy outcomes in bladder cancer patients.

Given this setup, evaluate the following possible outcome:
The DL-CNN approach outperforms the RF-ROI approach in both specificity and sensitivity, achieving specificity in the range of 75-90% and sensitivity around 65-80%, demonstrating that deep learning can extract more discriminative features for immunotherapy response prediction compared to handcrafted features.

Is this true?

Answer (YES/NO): NO